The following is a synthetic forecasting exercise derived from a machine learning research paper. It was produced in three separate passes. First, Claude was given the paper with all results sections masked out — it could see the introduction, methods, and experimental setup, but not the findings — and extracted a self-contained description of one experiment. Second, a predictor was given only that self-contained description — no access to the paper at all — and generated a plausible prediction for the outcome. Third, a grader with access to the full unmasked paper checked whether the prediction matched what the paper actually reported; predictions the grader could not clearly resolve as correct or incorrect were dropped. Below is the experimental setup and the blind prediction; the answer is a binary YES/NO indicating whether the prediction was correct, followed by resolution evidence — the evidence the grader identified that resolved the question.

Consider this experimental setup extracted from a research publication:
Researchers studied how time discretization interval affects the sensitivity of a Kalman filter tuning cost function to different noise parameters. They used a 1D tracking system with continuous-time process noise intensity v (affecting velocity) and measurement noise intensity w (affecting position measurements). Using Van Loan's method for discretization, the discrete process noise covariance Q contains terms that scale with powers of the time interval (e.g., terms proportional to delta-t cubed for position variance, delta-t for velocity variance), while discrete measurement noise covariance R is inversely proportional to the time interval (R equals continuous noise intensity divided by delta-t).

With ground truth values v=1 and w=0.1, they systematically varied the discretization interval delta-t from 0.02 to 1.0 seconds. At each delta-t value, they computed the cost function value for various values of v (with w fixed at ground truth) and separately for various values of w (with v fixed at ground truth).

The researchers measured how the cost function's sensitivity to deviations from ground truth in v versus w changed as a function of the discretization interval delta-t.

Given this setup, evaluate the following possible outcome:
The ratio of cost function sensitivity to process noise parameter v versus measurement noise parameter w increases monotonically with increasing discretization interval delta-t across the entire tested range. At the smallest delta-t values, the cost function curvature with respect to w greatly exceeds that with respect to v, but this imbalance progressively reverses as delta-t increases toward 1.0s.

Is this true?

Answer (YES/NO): YES